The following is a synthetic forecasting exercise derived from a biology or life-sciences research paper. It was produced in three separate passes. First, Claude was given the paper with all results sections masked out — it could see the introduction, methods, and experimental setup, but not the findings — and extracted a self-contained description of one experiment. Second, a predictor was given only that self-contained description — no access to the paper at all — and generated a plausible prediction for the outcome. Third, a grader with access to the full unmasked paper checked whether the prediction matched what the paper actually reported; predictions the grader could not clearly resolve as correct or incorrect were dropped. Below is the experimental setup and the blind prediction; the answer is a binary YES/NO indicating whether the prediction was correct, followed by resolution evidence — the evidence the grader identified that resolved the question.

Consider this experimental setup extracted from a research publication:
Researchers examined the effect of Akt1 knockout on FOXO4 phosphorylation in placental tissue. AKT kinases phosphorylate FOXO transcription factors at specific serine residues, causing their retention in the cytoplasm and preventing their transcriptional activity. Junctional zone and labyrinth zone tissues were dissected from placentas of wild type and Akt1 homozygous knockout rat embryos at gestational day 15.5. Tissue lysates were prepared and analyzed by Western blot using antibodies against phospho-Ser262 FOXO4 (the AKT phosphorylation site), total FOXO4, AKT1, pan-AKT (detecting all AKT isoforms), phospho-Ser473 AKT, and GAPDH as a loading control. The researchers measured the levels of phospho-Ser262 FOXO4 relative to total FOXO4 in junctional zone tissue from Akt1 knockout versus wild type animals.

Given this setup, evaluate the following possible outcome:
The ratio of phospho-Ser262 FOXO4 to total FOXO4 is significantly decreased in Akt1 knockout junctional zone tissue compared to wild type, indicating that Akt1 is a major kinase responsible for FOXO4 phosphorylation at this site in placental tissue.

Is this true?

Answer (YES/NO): YES